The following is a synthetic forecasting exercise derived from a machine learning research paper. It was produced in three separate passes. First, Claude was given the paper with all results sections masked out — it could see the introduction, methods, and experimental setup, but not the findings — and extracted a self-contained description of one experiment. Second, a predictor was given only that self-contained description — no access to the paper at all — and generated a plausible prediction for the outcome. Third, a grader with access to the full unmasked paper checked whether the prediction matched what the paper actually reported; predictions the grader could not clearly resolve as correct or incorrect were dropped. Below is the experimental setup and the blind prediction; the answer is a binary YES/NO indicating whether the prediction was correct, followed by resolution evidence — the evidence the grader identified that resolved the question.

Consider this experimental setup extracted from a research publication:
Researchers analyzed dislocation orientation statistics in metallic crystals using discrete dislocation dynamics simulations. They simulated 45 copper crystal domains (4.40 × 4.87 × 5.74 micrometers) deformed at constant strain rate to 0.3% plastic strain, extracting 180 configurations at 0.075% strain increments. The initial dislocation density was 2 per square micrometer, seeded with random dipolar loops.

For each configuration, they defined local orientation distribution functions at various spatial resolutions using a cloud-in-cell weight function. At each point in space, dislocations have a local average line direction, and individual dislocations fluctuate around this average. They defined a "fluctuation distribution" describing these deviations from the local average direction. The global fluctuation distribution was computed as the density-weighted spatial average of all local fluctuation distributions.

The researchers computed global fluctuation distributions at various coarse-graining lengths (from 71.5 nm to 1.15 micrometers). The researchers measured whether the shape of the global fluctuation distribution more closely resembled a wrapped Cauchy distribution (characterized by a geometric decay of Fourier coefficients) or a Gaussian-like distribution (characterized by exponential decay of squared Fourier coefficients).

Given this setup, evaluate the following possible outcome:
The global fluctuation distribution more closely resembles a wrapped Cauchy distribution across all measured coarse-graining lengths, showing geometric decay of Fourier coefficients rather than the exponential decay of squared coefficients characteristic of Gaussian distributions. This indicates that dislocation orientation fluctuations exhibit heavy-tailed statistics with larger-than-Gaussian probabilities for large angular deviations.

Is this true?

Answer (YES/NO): YES